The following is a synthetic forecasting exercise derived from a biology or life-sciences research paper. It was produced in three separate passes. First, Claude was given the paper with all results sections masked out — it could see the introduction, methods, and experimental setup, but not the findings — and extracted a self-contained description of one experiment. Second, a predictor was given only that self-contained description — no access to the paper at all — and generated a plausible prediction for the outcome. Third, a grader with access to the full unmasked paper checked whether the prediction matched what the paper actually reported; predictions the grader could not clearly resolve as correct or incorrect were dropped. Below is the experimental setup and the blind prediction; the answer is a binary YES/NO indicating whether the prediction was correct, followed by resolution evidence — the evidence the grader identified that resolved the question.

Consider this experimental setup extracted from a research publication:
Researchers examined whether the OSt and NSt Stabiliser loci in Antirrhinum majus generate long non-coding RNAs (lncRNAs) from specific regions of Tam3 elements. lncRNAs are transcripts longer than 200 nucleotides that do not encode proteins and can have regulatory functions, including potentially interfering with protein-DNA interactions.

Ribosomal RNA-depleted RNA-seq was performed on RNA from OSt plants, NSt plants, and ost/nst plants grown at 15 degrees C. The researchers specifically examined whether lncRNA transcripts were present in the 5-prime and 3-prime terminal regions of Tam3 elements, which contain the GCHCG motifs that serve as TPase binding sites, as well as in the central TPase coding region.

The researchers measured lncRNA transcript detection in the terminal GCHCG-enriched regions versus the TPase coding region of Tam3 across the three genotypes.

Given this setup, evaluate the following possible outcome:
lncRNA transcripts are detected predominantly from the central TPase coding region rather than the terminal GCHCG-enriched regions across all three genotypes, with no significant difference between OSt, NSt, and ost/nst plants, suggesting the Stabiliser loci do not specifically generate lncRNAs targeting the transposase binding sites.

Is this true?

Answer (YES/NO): NO